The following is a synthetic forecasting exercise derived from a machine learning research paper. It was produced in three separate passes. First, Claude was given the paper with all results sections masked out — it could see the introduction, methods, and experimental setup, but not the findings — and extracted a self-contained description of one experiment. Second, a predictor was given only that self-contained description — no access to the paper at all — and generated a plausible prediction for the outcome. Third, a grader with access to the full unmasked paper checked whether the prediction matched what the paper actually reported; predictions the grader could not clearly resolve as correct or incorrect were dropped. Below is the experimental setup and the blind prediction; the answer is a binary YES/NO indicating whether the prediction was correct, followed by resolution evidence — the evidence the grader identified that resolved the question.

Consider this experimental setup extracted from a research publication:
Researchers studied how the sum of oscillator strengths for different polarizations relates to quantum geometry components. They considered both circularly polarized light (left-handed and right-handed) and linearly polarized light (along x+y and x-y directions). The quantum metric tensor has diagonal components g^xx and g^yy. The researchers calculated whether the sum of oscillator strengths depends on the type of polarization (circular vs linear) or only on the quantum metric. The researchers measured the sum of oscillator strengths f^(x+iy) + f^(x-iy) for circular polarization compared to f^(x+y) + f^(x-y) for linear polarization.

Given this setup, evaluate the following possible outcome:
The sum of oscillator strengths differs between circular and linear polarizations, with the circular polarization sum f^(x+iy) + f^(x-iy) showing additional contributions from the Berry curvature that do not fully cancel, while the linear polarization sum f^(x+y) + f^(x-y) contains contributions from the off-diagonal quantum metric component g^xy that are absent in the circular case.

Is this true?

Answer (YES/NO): NO